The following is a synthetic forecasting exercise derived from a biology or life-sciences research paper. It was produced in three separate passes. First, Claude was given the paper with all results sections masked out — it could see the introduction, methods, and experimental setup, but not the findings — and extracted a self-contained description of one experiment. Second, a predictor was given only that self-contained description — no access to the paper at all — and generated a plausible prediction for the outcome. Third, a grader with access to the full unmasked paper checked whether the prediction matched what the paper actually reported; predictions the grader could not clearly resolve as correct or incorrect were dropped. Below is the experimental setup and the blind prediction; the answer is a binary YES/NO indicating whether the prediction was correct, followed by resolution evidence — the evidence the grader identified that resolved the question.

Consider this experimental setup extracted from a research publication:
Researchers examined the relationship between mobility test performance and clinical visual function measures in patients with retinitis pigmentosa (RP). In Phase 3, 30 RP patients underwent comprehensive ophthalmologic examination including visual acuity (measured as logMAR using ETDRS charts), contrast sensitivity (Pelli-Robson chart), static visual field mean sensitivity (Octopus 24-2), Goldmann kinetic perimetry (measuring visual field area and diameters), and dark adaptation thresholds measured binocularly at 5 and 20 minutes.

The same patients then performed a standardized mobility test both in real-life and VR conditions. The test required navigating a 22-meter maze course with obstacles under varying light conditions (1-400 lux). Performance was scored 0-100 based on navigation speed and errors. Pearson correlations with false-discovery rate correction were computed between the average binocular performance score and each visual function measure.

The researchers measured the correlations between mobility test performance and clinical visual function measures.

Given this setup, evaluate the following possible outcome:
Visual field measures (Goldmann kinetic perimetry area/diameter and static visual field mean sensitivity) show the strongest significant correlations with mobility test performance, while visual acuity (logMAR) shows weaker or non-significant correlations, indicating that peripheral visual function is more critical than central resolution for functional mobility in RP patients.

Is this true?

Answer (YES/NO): NO